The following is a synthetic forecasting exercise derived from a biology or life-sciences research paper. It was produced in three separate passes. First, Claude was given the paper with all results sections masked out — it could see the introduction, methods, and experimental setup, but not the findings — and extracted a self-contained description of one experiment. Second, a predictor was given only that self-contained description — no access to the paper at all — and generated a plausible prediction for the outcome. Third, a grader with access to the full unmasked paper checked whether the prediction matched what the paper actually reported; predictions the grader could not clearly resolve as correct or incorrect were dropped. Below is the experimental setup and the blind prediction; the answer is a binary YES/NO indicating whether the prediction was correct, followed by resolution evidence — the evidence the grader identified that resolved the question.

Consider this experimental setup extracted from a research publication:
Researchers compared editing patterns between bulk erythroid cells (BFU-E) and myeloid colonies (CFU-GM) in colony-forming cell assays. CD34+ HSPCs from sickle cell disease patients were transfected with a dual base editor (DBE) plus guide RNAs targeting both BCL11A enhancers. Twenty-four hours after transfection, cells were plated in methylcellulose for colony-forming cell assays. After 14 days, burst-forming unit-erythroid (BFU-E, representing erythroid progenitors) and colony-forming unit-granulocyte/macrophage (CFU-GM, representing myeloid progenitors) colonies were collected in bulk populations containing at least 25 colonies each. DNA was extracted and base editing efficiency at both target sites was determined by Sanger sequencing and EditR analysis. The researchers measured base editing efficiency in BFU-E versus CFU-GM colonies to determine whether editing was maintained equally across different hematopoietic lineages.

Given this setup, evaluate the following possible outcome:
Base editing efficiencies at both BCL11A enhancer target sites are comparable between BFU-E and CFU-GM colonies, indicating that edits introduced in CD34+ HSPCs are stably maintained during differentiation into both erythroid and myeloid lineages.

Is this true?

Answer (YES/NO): YES